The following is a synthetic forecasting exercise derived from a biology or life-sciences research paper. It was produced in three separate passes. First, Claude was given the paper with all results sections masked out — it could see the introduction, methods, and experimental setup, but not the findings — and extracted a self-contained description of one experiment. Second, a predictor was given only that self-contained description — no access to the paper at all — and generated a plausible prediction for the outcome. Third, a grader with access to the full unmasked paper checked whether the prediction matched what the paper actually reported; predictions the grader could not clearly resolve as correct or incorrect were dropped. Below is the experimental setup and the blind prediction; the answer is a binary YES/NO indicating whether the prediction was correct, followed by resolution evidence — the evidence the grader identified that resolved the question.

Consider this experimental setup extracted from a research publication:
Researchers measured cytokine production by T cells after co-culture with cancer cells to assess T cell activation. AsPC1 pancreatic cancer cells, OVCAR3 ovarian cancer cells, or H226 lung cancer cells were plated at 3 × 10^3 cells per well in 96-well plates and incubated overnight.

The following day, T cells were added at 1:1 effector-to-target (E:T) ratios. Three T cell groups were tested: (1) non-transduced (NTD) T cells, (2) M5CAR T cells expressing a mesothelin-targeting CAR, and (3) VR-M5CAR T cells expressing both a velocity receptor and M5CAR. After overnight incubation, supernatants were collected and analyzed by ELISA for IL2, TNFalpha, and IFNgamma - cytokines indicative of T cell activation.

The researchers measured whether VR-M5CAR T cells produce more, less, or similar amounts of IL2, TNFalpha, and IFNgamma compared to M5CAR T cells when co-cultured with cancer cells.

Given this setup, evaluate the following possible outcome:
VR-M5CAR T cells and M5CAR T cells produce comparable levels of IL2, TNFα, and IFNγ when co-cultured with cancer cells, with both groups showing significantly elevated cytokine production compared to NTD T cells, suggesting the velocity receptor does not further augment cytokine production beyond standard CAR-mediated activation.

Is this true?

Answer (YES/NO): NO